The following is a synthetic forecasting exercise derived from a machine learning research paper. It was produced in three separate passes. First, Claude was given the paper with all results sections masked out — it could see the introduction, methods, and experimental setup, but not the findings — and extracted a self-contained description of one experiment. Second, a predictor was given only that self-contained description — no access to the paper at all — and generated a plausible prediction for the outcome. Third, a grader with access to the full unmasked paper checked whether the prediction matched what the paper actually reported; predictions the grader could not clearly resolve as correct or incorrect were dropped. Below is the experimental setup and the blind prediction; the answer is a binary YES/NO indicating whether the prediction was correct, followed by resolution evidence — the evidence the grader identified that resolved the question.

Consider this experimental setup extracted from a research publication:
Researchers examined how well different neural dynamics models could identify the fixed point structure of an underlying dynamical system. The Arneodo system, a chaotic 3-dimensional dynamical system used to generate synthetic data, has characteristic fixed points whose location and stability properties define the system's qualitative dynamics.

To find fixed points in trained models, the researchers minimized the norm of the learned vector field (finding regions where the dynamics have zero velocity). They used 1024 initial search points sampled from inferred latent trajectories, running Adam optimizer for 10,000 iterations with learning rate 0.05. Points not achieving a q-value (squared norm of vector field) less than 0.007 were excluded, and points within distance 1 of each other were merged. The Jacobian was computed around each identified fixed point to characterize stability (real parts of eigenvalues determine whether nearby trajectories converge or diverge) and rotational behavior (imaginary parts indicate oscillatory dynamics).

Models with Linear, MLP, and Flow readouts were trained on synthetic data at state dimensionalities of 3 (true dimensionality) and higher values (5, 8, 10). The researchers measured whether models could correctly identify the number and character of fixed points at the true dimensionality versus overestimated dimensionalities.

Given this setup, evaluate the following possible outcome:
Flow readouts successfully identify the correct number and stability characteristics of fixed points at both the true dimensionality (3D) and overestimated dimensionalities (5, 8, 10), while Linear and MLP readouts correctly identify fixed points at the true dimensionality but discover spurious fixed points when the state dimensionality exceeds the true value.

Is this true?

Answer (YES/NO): NO